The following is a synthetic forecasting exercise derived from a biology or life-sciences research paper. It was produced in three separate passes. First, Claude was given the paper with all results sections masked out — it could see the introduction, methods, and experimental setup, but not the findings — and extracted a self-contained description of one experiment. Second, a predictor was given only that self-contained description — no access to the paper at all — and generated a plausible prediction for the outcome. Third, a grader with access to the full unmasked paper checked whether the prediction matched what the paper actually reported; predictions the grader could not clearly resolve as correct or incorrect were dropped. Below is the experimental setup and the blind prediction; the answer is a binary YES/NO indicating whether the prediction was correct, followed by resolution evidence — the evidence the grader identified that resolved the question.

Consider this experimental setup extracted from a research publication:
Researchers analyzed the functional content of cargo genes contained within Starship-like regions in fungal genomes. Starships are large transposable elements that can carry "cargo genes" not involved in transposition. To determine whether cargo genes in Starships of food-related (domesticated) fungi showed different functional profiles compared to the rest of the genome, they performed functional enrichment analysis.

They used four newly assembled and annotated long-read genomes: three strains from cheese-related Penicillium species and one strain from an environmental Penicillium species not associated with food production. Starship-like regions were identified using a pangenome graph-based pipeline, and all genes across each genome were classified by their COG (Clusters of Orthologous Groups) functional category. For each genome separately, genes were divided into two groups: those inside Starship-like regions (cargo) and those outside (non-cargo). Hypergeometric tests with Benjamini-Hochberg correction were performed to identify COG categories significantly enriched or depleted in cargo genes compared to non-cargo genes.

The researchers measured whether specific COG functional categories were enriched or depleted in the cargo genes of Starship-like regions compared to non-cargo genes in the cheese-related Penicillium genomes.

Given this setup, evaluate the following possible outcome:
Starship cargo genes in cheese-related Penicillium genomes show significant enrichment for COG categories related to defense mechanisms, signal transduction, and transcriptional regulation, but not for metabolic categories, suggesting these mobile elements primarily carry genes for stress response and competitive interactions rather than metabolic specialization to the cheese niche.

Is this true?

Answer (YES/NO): NO